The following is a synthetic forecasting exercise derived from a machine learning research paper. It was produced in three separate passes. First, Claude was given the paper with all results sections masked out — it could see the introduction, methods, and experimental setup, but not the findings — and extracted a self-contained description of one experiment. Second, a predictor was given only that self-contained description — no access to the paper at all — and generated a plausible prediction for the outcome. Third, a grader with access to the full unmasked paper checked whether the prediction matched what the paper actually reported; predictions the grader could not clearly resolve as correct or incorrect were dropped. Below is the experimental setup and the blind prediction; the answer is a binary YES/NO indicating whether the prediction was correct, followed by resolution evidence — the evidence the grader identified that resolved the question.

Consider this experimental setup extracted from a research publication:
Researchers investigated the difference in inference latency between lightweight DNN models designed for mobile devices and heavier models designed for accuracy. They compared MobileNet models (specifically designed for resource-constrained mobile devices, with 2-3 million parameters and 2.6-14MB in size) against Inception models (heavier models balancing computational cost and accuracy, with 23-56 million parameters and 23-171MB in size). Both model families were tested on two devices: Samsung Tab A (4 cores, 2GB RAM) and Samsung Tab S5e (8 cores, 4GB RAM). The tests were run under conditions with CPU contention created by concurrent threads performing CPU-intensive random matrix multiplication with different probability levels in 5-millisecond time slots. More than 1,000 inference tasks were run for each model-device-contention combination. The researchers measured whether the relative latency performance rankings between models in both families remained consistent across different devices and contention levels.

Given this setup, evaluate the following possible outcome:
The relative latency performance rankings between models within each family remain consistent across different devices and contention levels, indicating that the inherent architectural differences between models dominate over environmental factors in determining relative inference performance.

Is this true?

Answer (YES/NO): NO